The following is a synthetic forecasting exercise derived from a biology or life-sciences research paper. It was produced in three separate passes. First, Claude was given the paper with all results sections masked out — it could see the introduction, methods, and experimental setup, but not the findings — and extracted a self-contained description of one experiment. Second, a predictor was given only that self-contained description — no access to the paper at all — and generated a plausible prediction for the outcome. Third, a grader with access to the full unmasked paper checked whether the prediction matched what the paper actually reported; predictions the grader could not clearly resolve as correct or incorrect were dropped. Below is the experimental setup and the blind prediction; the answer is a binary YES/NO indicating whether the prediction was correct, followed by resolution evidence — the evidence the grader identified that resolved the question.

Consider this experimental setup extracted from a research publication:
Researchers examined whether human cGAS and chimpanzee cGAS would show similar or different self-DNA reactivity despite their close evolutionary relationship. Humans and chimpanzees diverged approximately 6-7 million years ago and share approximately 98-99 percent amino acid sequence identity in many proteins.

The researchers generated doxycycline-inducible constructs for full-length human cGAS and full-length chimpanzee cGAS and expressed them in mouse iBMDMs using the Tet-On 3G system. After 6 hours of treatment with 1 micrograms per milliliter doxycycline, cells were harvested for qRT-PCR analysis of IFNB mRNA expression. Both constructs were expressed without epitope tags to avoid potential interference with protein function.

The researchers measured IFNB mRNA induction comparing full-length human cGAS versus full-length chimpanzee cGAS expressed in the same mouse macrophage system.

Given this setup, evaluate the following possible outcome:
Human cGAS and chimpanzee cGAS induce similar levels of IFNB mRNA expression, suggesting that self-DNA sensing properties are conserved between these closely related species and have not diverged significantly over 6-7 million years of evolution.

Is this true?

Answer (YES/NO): NO